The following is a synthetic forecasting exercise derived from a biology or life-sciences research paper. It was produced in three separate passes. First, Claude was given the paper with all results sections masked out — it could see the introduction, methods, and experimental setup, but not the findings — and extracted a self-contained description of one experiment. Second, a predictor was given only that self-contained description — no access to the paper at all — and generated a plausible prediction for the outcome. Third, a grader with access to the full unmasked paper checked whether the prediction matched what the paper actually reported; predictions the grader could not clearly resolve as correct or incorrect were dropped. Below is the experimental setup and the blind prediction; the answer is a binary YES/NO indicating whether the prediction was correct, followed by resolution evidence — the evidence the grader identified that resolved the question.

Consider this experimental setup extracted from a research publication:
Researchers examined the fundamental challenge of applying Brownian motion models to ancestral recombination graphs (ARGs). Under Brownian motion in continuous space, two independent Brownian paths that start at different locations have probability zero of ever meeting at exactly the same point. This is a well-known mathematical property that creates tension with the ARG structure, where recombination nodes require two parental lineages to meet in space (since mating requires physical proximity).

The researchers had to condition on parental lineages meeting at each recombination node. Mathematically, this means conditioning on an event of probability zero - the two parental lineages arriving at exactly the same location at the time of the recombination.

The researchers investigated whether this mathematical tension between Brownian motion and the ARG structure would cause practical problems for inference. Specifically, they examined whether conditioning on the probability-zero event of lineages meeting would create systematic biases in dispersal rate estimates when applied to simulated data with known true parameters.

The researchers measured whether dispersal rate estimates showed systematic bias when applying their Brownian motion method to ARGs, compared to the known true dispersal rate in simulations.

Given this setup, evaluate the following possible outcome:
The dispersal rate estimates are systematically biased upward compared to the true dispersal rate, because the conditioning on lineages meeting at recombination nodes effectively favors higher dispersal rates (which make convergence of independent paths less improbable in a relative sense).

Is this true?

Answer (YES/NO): NO